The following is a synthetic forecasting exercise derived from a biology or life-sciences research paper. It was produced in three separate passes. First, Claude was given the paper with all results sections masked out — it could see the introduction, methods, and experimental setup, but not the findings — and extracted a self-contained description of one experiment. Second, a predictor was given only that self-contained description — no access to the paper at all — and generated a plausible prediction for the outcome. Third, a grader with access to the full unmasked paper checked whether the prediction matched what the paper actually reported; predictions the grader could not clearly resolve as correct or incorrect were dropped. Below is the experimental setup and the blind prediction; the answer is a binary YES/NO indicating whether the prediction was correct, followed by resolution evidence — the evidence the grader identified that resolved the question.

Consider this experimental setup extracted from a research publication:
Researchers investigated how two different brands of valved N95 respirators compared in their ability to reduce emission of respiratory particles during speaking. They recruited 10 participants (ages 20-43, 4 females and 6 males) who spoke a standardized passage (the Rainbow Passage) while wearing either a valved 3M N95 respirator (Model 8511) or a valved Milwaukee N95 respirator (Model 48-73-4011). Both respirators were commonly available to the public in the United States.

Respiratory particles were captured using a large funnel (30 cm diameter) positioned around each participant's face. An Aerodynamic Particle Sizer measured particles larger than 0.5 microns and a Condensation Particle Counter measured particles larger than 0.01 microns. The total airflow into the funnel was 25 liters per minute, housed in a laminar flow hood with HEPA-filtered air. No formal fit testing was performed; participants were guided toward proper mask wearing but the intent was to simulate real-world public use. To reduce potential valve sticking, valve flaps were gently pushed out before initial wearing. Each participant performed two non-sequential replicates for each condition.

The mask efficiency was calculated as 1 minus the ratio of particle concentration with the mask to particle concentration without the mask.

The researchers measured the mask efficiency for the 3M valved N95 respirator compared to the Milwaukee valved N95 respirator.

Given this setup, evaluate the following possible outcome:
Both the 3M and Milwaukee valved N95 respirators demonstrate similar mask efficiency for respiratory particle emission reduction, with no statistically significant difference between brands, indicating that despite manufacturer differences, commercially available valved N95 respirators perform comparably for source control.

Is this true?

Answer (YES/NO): NO